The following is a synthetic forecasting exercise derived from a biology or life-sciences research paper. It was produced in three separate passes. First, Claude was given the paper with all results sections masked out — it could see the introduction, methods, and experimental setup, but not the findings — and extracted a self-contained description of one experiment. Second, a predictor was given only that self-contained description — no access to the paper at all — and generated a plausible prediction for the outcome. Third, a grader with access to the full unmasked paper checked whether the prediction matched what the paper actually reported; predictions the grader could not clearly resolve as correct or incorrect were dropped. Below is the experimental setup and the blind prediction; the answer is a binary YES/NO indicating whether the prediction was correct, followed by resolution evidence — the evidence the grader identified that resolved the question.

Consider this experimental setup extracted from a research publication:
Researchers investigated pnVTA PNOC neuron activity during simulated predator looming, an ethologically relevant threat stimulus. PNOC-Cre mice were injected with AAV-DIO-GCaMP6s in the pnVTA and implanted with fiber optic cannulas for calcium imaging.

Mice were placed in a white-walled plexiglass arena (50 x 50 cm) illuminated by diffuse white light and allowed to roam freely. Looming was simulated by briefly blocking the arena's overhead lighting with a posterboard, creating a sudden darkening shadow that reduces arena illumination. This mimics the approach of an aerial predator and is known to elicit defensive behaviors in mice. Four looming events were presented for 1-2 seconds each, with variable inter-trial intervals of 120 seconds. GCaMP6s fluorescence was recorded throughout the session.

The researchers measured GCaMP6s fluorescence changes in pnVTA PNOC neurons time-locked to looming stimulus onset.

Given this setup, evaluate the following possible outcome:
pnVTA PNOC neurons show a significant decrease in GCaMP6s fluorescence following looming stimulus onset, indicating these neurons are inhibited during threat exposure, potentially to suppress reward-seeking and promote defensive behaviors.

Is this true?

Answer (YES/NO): NO